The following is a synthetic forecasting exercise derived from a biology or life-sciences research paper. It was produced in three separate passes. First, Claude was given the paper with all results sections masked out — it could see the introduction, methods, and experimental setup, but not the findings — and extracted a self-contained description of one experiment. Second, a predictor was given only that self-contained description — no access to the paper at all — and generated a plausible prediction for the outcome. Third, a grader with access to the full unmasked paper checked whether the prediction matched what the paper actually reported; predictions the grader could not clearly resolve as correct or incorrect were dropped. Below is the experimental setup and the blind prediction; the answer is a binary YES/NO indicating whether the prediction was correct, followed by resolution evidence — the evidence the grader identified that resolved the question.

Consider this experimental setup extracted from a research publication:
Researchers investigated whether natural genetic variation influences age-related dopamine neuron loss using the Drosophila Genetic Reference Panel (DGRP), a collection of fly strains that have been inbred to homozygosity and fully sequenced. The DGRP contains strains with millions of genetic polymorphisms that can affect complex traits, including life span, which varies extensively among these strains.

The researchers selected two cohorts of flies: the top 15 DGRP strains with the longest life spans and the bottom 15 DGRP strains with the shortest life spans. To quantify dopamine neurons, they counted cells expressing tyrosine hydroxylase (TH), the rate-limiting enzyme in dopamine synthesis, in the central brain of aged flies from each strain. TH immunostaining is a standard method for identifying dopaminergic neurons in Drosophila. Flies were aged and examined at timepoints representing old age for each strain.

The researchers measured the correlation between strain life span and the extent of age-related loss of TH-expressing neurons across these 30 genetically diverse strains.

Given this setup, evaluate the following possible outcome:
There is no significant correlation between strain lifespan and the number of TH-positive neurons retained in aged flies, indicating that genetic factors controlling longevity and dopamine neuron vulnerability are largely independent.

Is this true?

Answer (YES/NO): NO